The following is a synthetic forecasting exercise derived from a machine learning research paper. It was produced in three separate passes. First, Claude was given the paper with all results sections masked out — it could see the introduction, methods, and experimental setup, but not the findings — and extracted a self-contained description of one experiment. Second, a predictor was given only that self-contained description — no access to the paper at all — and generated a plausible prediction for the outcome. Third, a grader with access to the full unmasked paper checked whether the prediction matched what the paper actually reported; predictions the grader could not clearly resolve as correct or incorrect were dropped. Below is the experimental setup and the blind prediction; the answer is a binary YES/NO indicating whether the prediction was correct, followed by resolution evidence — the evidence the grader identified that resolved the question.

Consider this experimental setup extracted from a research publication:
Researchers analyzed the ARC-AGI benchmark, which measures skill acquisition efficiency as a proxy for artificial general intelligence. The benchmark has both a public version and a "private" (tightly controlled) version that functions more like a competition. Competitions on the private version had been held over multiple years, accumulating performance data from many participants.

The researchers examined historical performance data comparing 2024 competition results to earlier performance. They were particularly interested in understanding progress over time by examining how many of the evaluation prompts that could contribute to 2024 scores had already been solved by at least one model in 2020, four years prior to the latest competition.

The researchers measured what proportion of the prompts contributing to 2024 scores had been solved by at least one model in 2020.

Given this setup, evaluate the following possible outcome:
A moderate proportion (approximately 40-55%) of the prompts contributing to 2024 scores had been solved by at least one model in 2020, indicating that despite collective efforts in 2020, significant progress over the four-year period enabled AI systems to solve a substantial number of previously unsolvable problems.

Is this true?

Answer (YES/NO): NO